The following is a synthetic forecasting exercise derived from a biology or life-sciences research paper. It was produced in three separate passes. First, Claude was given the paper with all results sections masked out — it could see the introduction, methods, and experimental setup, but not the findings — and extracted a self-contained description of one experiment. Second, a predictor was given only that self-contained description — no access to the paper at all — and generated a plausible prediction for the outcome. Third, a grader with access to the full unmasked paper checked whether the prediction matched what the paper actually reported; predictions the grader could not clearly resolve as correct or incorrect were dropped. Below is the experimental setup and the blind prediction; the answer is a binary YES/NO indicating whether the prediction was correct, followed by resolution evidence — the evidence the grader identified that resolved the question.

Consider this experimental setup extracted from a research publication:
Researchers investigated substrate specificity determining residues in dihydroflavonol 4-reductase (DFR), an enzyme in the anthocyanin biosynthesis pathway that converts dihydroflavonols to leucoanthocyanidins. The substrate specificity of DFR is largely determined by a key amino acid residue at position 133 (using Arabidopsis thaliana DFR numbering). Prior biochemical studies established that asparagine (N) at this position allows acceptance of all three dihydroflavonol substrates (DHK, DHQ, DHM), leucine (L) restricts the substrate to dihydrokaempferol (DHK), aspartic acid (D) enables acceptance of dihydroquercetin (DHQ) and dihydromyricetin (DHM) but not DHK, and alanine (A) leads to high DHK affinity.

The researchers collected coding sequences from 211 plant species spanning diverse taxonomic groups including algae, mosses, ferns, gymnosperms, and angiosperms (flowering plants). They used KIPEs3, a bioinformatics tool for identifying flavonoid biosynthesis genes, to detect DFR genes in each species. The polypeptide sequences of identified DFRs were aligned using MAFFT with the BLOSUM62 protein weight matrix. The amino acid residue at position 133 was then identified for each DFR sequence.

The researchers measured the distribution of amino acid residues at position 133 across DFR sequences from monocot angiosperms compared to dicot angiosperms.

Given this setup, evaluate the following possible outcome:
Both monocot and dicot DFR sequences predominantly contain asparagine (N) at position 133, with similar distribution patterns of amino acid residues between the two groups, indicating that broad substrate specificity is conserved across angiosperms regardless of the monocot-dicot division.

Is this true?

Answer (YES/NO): NO